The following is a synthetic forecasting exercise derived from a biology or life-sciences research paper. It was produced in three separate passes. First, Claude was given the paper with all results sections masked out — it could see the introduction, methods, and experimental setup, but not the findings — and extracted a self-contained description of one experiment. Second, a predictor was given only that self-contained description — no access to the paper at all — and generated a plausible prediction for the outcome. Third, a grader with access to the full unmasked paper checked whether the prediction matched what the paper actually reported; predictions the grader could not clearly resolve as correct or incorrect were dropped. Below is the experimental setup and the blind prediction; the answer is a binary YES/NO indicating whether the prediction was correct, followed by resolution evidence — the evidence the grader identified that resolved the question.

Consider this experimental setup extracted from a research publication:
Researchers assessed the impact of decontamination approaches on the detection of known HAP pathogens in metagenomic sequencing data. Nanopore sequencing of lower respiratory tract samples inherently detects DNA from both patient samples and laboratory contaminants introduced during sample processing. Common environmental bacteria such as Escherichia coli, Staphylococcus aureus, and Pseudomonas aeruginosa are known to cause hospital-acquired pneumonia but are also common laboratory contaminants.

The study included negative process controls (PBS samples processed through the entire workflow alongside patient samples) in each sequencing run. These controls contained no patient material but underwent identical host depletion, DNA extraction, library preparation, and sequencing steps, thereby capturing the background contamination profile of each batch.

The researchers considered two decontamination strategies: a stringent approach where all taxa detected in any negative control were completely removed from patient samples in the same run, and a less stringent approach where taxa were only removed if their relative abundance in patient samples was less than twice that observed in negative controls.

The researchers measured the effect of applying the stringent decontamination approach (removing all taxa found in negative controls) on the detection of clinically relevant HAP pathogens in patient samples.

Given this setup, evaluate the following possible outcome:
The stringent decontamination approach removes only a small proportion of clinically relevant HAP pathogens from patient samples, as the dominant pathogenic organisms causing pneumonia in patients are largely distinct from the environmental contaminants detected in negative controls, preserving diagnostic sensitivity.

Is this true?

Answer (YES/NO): NO